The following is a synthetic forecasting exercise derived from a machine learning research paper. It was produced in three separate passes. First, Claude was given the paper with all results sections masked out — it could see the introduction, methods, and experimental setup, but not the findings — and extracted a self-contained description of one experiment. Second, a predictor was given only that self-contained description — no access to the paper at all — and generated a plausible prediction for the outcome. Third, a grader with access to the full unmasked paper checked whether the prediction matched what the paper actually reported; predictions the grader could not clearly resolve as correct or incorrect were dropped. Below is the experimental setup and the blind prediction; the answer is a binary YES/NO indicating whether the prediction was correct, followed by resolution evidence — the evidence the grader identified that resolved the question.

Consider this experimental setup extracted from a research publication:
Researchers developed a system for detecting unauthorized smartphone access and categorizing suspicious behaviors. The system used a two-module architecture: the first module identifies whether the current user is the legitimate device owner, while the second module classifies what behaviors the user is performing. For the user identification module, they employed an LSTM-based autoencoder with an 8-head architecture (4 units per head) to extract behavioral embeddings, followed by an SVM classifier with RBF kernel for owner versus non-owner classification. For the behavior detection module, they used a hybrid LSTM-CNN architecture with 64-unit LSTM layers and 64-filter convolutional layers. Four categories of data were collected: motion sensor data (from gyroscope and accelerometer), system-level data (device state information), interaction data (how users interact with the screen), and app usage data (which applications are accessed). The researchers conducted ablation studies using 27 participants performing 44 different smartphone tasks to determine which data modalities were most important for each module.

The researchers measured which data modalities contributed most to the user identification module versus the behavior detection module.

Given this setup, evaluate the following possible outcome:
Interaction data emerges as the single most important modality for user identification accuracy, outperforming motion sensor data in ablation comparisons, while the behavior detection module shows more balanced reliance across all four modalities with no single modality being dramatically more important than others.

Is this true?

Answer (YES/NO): NO